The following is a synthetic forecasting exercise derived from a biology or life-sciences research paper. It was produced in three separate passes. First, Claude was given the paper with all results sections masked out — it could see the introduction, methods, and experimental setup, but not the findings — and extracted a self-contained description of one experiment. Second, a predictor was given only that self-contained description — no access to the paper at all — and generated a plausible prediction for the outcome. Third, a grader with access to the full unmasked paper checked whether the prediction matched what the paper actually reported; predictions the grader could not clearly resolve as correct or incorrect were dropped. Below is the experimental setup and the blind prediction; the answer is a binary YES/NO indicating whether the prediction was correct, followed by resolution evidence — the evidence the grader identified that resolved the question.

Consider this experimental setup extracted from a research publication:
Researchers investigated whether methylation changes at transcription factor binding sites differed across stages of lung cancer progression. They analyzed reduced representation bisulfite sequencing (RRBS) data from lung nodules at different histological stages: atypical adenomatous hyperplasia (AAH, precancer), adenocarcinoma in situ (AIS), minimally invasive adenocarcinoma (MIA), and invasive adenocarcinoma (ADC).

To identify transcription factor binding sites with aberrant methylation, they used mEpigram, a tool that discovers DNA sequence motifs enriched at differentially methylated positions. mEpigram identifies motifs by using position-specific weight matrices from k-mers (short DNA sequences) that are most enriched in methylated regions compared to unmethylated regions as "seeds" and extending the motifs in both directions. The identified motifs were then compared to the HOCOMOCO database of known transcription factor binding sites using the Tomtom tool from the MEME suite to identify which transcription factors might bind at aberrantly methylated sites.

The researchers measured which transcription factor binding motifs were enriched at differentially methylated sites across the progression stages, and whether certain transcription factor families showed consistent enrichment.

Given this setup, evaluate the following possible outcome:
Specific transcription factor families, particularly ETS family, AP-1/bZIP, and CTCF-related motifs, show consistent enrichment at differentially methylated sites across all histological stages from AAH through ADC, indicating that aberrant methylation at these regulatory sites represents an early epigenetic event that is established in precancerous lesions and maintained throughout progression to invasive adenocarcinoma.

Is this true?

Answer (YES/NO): NO